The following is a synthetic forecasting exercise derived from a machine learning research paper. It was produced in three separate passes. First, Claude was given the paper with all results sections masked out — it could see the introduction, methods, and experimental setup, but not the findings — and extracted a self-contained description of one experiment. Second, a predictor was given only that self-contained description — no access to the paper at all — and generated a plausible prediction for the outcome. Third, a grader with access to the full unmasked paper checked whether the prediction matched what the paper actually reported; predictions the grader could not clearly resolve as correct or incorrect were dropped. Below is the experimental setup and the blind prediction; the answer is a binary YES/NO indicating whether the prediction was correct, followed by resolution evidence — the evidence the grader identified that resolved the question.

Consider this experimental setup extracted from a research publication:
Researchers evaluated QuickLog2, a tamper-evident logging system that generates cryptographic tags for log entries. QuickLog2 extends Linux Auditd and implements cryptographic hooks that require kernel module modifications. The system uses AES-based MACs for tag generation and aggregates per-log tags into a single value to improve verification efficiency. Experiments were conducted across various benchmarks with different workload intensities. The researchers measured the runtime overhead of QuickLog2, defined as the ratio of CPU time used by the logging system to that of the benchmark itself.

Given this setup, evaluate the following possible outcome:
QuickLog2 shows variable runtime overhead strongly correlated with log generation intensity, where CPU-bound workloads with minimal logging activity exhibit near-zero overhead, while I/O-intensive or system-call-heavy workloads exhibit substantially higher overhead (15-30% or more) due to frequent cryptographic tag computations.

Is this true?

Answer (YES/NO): NO